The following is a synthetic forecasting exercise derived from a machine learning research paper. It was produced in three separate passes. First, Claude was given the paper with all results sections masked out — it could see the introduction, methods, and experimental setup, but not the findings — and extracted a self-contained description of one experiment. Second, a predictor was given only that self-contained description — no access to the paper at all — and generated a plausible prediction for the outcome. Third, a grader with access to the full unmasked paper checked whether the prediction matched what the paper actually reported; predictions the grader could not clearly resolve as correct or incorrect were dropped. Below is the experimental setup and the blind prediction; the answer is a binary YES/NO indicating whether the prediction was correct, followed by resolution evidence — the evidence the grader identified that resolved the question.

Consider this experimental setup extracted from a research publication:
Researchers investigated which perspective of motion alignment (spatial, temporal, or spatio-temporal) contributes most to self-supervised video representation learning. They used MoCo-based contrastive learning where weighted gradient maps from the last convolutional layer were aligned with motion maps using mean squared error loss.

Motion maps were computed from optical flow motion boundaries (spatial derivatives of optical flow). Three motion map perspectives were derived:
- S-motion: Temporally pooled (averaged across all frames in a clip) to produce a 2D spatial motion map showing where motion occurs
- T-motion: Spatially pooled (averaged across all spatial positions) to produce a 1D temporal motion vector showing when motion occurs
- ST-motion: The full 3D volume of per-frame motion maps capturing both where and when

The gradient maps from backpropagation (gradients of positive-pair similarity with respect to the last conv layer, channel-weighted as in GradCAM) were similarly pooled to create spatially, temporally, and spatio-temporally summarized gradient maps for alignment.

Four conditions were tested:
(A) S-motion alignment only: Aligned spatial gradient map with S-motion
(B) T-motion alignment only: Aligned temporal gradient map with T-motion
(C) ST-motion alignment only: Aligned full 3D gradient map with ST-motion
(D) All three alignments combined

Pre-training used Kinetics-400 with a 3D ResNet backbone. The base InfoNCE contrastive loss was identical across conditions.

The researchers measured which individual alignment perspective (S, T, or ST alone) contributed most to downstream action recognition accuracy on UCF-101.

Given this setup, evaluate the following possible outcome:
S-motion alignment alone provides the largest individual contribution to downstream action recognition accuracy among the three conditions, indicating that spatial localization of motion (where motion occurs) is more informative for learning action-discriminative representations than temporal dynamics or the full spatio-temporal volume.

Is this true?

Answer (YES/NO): NO